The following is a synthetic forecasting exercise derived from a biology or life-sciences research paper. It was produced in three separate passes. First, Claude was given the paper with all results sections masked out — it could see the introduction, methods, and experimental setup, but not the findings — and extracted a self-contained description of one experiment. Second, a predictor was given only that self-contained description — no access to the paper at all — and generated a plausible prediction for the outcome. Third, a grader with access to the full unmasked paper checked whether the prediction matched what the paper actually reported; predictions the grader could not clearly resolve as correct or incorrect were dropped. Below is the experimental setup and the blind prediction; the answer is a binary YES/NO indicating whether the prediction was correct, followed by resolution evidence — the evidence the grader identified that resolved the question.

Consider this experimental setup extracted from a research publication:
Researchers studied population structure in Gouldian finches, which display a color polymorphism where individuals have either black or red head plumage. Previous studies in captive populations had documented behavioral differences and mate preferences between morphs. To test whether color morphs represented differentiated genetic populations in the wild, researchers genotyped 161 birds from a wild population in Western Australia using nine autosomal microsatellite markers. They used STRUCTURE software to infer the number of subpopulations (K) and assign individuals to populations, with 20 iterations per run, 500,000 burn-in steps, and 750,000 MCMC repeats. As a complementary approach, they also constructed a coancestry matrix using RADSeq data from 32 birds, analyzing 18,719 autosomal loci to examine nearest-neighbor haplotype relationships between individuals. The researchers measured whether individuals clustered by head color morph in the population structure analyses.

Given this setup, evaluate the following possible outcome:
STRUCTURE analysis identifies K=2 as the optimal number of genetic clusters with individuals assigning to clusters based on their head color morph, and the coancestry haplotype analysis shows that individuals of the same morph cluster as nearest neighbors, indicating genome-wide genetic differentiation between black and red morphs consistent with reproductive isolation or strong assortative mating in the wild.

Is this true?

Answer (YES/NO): NO